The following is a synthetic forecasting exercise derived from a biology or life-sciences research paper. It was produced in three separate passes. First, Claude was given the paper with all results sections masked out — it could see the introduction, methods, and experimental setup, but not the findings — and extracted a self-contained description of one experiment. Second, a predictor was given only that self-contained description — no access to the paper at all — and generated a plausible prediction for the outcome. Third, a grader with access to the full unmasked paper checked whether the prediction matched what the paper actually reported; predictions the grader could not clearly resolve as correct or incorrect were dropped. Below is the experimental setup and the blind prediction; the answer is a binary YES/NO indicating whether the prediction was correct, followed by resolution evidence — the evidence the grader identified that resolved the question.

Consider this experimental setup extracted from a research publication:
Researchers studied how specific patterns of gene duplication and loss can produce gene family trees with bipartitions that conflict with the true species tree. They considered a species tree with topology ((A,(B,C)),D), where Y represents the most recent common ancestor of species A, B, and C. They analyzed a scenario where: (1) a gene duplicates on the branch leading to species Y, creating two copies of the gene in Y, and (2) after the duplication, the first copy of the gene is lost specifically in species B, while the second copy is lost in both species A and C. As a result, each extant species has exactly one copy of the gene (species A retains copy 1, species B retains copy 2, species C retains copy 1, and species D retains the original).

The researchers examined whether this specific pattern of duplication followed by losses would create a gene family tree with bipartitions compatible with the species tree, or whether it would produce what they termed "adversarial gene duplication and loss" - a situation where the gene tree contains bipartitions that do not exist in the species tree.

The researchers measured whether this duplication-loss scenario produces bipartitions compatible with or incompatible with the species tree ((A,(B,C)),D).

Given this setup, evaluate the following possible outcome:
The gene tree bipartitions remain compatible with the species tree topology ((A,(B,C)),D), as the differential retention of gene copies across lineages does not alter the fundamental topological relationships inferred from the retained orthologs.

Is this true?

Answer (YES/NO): NO